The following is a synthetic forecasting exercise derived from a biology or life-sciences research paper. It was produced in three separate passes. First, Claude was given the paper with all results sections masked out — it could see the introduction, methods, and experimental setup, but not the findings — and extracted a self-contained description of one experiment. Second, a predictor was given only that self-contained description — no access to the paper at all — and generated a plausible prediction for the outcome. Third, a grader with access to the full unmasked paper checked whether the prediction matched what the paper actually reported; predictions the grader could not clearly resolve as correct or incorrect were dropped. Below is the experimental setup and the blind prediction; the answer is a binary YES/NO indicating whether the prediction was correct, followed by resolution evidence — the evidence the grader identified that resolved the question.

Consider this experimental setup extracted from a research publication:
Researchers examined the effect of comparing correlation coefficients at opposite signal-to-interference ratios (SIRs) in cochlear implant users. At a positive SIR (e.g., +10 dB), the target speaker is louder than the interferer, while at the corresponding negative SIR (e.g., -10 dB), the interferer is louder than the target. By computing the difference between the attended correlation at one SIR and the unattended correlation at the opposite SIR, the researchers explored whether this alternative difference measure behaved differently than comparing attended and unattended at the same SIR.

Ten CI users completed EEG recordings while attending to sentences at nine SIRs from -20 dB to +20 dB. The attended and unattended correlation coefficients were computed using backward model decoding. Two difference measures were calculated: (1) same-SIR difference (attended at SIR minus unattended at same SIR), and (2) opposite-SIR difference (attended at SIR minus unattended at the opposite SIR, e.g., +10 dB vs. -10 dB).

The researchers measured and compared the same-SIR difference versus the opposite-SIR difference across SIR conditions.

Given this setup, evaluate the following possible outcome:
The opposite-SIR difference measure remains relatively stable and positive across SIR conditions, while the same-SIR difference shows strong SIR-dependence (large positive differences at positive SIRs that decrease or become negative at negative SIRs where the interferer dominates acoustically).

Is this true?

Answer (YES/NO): NO